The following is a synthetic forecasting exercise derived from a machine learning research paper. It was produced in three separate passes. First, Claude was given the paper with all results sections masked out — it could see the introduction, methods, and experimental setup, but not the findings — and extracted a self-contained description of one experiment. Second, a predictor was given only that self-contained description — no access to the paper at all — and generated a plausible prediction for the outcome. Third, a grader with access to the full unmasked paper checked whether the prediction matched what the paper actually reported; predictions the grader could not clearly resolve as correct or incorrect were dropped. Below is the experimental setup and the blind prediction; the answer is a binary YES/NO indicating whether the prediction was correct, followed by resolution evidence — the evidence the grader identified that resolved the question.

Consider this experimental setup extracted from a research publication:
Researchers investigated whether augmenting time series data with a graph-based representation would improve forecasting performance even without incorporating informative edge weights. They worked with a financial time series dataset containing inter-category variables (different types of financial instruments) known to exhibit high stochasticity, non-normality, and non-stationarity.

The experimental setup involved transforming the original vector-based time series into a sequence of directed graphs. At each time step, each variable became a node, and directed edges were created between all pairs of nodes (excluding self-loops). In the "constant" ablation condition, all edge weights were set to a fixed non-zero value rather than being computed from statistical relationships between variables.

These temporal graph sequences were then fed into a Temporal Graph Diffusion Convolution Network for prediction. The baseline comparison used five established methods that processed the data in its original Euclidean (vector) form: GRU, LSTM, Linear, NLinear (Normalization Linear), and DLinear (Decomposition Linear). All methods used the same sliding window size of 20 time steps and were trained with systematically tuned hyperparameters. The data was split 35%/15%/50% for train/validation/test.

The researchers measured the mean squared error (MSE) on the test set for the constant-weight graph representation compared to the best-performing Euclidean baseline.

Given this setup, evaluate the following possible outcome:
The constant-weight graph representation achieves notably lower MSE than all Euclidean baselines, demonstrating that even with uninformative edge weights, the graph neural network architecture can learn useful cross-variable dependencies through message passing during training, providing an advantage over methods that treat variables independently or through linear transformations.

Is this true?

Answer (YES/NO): YES